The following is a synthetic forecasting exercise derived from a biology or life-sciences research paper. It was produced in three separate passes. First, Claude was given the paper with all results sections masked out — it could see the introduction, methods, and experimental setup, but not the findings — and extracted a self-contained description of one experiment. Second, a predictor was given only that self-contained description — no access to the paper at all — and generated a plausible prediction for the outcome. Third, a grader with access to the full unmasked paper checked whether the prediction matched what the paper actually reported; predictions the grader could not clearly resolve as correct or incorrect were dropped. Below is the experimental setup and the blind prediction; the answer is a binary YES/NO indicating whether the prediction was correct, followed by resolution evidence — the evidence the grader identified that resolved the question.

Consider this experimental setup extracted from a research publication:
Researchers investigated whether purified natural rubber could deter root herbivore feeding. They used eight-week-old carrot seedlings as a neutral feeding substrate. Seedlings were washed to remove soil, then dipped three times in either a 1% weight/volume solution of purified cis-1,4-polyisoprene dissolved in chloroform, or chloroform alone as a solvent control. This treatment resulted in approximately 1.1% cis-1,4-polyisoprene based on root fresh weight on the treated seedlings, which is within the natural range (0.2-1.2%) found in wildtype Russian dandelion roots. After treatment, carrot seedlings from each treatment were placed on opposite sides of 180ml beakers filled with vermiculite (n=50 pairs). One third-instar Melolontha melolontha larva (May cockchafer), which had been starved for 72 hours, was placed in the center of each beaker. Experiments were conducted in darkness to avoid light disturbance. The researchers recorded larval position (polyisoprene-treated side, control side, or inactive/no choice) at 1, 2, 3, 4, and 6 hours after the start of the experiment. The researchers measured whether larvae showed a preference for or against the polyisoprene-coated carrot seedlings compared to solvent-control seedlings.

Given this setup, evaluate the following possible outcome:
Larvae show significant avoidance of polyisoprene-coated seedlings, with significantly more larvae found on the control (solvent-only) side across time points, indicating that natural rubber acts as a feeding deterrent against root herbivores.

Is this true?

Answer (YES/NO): NO